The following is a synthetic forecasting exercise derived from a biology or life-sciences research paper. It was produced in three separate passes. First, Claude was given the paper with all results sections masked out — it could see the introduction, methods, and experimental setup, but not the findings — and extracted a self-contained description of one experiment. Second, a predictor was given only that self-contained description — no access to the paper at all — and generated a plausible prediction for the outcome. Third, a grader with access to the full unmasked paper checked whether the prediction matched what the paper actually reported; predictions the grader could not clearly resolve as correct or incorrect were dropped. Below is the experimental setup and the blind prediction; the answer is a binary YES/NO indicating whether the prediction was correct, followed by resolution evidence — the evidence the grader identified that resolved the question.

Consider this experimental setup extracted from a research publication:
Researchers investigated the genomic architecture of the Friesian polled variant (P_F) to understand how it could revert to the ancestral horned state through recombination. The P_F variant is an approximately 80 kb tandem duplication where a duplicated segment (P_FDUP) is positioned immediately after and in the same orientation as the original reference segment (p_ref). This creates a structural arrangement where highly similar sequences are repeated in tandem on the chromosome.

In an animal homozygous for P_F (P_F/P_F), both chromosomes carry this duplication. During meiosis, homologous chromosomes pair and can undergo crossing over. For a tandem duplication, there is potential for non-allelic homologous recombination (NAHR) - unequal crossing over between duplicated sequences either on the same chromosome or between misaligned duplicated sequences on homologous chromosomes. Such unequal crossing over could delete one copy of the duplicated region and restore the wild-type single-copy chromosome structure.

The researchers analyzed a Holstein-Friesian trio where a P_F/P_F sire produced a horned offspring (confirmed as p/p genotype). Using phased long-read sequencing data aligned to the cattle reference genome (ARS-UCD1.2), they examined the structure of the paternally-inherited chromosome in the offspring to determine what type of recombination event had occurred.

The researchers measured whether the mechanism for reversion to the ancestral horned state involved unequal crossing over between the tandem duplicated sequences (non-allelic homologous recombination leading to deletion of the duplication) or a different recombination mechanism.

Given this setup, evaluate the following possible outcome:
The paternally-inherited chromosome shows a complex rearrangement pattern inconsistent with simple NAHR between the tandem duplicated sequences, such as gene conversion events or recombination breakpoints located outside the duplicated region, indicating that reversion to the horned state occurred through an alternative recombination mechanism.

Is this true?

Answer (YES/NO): NO